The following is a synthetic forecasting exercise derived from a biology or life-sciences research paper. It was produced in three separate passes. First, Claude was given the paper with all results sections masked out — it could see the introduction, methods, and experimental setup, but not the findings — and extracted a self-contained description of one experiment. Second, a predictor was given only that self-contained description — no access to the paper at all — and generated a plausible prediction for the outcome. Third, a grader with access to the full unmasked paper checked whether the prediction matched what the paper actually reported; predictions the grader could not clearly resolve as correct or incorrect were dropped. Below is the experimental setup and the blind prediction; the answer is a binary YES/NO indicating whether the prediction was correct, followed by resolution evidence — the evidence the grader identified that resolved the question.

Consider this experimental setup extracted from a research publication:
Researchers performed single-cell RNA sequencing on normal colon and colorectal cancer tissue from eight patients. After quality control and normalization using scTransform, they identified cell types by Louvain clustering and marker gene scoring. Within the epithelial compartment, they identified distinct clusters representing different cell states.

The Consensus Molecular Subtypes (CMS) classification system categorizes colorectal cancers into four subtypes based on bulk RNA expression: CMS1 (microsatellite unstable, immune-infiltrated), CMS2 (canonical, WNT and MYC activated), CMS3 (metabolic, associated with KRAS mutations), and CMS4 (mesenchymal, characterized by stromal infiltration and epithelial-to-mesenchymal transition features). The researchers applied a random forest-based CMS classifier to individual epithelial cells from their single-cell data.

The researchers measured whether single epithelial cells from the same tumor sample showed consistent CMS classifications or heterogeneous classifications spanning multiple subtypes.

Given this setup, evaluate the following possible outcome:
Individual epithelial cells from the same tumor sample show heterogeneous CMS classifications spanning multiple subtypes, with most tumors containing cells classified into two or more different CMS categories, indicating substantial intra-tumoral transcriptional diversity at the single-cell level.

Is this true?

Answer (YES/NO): YES